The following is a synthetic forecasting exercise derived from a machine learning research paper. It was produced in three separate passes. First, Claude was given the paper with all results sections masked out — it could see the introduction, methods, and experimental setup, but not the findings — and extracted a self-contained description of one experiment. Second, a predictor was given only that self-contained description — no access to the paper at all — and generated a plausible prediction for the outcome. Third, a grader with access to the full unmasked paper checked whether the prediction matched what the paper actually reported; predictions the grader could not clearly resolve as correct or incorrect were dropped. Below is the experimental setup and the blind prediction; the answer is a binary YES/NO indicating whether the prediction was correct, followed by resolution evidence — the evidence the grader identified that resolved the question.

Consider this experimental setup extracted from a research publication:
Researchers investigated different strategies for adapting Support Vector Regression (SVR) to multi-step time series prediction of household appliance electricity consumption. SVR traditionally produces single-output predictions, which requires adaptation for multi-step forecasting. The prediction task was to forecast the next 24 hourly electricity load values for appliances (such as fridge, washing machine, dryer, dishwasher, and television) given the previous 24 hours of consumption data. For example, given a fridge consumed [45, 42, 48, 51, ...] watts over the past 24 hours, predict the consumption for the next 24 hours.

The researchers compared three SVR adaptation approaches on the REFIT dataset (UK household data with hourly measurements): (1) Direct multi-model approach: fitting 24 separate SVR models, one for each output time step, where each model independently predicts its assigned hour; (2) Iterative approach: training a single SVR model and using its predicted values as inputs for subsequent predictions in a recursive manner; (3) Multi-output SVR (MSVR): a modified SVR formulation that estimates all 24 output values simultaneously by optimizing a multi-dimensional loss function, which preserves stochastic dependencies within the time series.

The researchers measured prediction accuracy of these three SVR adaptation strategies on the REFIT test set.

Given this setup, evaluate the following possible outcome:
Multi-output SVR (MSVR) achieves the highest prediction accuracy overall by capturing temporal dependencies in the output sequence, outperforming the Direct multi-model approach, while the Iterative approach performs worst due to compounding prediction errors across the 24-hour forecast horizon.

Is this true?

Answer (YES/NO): NO